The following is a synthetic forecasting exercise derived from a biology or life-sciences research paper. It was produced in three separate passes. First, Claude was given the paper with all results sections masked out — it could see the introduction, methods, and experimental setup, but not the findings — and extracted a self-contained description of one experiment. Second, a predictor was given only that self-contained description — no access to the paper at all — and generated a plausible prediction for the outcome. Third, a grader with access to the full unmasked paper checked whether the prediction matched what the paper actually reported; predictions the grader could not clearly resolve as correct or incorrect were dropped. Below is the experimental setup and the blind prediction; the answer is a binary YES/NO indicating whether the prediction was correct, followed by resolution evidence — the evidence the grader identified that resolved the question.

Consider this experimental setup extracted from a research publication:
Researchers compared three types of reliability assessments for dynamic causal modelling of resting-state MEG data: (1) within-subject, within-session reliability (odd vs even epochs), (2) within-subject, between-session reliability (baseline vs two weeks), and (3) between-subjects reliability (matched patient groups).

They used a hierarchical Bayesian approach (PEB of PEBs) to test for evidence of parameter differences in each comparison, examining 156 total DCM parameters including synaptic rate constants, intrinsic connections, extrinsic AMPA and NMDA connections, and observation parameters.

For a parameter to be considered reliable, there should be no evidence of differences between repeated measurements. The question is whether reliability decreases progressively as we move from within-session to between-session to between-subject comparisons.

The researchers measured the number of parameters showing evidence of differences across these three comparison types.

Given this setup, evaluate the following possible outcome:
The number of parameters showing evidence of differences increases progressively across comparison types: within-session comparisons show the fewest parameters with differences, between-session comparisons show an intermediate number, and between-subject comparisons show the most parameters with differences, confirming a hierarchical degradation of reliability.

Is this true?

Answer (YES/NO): NO